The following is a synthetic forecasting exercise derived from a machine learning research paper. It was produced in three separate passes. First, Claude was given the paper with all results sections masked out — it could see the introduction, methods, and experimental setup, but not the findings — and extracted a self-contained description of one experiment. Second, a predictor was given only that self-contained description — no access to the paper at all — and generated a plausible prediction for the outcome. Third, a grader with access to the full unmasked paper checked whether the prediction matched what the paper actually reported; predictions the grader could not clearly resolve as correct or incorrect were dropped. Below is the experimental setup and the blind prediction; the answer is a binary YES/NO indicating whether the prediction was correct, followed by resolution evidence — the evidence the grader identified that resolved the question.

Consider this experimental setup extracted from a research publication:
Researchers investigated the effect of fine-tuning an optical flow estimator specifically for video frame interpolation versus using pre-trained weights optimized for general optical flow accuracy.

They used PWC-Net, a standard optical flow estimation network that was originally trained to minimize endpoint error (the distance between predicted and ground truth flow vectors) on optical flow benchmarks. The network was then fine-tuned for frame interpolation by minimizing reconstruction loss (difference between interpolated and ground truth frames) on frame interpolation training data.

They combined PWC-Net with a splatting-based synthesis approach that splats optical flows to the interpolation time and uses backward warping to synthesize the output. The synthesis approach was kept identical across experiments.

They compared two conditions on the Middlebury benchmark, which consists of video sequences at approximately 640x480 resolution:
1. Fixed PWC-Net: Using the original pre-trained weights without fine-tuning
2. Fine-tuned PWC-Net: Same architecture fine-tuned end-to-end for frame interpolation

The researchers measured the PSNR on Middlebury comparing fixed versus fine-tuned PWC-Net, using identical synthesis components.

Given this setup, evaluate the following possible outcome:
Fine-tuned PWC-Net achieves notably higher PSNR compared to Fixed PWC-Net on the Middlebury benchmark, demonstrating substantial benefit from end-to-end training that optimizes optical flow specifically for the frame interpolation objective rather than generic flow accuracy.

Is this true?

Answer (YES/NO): YES